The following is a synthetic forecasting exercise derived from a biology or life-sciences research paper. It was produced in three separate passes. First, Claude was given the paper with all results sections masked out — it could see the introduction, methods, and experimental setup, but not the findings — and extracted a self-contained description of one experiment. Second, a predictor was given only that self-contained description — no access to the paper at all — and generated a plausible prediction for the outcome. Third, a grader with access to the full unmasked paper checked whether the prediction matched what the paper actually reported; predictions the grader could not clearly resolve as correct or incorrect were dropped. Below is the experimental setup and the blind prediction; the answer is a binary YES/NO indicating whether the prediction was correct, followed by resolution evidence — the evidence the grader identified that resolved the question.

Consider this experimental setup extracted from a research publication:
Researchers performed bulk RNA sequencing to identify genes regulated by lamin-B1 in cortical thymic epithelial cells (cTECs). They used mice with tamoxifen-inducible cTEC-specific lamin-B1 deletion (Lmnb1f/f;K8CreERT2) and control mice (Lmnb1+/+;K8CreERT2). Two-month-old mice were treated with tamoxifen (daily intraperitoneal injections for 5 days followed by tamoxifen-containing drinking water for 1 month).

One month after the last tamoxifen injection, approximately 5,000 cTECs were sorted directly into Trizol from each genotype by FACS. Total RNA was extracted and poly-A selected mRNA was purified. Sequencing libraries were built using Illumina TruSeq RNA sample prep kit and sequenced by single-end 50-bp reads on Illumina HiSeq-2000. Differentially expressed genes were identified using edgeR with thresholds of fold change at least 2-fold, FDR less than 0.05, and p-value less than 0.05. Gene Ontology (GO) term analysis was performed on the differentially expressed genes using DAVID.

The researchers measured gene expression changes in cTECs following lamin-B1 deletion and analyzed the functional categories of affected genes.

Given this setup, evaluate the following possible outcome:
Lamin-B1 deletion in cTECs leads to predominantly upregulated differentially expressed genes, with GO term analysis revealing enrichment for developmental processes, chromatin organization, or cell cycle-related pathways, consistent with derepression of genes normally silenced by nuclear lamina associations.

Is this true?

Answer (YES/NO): NO